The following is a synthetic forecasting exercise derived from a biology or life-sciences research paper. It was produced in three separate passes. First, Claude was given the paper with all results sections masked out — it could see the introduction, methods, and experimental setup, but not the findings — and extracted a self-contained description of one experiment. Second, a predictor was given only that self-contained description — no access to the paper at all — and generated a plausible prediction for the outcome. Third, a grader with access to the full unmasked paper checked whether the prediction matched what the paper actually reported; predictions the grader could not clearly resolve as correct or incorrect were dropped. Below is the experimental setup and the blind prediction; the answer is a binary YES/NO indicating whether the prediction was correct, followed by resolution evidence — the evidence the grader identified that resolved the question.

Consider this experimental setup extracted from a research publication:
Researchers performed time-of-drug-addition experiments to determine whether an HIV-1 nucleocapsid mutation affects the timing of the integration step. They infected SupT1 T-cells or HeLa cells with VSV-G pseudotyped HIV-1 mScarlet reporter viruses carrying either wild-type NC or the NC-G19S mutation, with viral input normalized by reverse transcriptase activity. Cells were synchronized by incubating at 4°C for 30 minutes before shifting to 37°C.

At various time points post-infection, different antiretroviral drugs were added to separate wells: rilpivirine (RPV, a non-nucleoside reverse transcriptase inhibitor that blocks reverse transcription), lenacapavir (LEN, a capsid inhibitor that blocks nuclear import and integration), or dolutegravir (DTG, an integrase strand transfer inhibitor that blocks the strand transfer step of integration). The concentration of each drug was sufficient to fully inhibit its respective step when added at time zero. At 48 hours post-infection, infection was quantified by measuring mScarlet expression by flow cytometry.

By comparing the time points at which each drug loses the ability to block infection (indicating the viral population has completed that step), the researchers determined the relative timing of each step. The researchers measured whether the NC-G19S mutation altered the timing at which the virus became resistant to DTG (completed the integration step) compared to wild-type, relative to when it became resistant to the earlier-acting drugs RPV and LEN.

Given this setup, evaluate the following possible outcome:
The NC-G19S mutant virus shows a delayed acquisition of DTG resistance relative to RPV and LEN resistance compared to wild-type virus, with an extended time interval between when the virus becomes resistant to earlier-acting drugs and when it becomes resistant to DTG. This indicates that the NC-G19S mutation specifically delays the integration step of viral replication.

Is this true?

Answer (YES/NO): NO